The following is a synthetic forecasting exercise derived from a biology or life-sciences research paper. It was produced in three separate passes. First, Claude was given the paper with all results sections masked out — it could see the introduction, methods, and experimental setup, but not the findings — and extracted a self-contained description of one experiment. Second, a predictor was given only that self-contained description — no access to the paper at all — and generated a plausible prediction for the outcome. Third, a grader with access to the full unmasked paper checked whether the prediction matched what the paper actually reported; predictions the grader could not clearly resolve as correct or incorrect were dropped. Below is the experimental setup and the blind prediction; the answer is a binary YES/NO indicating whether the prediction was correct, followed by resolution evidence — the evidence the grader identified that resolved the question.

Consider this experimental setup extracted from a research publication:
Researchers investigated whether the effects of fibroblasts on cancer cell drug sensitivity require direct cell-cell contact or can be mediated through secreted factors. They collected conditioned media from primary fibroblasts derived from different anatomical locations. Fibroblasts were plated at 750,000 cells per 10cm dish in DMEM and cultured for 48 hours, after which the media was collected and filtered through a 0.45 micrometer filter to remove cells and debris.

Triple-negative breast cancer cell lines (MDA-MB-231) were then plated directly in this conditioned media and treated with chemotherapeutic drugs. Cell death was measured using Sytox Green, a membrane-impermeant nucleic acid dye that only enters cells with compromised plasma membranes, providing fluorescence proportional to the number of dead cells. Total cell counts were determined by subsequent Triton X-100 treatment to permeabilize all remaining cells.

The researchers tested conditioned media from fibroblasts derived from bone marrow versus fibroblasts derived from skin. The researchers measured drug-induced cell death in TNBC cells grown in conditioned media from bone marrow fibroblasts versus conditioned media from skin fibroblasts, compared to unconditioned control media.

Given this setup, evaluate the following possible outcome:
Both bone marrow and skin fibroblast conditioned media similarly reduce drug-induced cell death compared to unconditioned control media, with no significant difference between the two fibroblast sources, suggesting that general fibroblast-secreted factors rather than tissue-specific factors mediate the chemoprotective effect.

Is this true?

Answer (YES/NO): NO